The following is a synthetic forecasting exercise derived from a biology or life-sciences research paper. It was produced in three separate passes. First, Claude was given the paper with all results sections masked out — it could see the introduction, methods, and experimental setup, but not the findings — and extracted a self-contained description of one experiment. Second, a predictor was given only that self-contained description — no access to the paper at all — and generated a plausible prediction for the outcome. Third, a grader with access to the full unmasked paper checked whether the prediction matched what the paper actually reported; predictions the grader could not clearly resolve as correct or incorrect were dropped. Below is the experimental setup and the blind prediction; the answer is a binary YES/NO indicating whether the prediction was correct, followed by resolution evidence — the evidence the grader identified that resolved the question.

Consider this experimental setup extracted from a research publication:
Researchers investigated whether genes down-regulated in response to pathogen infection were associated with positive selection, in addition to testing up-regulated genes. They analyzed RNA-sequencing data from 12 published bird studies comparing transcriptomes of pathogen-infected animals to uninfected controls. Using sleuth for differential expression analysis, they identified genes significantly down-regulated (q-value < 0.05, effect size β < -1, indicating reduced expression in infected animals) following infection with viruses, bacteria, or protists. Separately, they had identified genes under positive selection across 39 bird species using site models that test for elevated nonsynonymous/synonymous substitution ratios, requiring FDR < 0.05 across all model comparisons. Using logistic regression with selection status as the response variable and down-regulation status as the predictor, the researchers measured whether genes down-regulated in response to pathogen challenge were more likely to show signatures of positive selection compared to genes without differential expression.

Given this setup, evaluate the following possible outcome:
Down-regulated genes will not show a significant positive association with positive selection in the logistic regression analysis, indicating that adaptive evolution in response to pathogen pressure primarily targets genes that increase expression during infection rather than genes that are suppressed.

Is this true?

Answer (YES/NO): YES